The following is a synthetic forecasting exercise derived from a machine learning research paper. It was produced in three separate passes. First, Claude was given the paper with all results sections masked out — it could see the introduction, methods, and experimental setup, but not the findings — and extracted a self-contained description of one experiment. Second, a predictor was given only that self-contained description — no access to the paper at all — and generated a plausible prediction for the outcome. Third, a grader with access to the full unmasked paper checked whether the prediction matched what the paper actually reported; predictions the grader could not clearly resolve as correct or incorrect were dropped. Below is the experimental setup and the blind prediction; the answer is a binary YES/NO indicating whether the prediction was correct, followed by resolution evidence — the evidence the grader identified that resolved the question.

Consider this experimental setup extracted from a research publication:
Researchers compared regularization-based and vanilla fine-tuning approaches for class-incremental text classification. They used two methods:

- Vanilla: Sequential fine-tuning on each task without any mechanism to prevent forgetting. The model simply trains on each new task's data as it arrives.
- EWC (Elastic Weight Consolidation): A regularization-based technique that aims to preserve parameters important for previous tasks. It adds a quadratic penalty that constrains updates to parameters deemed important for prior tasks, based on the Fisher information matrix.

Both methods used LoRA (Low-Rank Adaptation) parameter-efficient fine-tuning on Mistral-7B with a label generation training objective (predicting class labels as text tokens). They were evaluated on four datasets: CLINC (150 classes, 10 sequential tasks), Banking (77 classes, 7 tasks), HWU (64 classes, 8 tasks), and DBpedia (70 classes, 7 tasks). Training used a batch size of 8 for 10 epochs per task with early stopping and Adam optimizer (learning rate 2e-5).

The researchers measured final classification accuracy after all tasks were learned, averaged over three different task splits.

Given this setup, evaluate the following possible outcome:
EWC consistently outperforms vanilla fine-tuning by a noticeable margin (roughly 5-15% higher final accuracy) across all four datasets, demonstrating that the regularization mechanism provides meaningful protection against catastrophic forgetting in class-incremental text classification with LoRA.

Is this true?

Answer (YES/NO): NO